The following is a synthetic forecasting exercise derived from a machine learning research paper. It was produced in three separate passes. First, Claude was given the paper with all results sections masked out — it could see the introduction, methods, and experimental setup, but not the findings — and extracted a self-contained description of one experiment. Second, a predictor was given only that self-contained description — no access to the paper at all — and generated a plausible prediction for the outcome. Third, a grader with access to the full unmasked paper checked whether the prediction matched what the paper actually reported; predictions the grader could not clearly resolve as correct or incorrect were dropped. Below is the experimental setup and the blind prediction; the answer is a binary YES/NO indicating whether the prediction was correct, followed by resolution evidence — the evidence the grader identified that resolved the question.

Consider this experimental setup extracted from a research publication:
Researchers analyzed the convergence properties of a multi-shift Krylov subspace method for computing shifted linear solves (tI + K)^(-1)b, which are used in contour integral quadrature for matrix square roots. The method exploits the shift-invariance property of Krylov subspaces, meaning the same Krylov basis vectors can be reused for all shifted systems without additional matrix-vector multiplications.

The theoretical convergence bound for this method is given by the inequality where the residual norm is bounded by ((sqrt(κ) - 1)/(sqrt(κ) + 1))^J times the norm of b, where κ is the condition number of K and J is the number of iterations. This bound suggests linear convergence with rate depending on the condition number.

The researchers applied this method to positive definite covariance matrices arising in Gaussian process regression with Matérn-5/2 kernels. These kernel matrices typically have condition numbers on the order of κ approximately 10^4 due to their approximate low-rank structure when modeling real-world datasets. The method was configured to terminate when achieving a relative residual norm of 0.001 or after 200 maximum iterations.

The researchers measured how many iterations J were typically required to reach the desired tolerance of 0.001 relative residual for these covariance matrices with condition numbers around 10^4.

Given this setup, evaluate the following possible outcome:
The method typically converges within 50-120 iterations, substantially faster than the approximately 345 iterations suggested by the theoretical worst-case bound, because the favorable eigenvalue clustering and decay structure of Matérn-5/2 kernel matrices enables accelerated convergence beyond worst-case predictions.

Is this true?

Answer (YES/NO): YES